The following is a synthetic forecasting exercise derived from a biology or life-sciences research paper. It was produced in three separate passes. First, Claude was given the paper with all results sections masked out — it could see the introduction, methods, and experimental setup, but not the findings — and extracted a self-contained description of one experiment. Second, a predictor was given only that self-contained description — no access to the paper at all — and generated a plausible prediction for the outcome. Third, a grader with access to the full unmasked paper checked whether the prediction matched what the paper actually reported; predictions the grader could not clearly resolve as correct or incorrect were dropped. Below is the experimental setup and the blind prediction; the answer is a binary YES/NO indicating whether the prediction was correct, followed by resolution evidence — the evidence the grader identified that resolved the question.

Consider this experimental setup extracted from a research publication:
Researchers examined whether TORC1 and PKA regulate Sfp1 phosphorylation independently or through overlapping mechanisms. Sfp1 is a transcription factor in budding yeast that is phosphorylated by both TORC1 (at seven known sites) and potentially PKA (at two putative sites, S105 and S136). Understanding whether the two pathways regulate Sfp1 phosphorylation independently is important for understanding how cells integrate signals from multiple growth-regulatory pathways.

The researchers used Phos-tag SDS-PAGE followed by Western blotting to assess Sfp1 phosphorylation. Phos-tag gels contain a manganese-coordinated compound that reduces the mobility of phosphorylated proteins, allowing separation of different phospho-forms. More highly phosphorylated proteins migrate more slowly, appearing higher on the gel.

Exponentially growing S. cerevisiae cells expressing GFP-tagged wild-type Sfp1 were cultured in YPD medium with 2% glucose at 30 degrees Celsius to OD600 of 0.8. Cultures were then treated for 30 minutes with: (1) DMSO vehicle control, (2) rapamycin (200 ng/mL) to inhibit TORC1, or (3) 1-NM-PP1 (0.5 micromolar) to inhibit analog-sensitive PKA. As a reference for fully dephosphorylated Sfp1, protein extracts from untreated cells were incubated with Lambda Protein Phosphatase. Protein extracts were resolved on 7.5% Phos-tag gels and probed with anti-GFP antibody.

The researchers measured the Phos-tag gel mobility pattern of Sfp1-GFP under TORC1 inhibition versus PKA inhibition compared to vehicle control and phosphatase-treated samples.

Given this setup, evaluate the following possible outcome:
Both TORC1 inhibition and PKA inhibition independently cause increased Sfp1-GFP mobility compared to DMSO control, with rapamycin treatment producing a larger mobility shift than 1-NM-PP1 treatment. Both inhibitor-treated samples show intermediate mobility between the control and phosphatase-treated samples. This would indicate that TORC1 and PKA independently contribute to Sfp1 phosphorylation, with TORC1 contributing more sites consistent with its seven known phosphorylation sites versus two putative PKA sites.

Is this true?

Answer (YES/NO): YES